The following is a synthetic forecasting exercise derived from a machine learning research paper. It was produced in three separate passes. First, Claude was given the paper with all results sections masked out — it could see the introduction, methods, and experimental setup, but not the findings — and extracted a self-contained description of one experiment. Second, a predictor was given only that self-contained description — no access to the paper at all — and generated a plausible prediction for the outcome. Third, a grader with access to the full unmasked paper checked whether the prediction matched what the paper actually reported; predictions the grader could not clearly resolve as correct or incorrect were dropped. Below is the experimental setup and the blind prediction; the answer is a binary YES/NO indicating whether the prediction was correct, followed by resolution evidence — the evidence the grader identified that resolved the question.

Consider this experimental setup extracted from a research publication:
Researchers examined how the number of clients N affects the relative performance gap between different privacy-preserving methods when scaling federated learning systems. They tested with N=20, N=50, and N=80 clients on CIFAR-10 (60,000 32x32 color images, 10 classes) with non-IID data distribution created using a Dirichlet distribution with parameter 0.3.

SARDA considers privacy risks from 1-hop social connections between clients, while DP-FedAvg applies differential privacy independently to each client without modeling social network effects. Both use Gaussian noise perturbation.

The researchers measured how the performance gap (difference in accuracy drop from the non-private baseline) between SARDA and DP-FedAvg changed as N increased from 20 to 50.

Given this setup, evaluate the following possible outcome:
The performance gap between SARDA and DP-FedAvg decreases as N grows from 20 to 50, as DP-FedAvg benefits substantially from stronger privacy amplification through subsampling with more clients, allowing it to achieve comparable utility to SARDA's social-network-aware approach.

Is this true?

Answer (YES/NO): NO